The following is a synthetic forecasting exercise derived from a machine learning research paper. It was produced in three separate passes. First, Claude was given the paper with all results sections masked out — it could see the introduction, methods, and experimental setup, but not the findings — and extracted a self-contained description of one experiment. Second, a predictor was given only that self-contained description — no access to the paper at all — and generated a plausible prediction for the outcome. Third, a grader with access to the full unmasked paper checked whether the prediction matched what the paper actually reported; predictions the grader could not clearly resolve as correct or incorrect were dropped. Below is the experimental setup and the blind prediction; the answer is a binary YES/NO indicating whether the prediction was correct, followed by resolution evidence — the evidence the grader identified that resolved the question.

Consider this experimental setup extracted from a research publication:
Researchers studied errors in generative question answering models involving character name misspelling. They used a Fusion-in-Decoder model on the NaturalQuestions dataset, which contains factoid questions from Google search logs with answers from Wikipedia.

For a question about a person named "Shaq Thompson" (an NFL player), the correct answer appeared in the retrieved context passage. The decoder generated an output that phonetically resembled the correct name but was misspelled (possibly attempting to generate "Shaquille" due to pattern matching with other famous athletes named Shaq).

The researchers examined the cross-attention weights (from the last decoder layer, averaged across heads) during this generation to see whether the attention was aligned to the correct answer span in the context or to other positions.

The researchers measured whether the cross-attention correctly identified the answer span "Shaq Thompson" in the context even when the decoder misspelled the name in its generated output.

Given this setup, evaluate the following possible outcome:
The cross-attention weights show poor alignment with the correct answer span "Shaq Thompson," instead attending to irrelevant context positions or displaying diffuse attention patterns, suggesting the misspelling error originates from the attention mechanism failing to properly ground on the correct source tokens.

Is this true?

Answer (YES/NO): NO